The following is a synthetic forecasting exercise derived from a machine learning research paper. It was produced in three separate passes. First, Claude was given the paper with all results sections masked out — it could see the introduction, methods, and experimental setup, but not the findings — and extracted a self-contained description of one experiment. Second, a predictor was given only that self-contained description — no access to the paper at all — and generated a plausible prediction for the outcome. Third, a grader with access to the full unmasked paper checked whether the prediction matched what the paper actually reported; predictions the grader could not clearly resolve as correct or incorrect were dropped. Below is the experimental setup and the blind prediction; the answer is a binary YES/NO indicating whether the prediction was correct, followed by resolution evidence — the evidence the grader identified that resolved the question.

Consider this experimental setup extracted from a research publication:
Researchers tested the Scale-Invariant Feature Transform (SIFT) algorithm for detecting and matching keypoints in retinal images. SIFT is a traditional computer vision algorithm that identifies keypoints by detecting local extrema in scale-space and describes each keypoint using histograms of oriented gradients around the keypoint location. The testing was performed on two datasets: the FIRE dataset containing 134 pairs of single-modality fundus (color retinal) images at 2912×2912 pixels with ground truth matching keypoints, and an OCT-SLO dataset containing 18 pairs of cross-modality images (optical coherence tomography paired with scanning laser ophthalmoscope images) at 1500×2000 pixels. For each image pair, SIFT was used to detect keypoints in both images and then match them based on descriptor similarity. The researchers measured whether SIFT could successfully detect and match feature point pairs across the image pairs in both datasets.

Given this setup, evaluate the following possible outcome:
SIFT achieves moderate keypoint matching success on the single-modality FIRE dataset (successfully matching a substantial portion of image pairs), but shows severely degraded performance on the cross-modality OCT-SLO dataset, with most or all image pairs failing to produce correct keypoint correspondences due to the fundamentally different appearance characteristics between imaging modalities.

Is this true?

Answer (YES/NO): NO